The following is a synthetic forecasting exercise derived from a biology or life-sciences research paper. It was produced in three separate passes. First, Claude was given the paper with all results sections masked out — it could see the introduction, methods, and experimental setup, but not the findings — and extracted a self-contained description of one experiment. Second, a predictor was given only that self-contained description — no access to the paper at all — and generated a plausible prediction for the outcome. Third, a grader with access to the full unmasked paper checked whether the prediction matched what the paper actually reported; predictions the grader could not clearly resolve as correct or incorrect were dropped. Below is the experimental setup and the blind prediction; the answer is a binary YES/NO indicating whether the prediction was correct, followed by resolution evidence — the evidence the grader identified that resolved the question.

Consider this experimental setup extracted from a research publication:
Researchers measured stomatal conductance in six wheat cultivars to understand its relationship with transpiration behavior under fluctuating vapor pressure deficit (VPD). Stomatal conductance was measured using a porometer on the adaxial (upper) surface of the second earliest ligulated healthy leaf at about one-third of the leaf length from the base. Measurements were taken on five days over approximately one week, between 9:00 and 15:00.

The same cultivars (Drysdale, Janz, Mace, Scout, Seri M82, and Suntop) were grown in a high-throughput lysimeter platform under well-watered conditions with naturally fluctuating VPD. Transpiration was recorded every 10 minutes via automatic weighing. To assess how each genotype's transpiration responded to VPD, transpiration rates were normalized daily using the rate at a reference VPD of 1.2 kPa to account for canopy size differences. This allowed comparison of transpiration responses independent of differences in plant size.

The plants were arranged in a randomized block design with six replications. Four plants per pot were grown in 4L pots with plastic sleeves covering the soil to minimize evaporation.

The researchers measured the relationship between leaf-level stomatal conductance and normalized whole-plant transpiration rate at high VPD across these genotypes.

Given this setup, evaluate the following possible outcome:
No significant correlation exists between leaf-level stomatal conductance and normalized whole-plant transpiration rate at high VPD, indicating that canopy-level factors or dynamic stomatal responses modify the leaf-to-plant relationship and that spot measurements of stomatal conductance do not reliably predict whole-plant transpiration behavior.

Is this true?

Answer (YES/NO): NO